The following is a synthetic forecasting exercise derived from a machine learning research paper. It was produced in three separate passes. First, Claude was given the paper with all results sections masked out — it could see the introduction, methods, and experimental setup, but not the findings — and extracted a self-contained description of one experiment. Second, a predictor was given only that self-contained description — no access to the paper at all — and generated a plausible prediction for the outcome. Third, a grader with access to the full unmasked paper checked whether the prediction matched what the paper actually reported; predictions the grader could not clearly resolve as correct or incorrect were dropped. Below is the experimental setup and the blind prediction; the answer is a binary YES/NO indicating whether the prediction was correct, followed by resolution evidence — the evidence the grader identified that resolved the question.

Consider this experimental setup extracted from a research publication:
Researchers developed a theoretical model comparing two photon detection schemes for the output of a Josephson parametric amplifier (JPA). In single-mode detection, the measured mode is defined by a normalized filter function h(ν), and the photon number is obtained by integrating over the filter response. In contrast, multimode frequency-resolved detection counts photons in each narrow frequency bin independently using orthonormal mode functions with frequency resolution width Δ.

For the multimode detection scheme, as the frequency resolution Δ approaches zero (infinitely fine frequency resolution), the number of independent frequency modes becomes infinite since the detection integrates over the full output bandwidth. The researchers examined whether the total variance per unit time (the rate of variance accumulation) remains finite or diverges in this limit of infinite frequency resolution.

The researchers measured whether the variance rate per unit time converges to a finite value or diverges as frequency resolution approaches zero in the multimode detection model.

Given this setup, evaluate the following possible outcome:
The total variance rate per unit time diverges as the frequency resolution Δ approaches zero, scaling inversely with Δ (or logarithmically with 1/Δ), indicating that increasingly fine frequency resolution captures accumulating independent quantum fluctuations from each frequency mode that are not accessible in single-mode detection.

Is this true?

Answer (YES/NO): NO